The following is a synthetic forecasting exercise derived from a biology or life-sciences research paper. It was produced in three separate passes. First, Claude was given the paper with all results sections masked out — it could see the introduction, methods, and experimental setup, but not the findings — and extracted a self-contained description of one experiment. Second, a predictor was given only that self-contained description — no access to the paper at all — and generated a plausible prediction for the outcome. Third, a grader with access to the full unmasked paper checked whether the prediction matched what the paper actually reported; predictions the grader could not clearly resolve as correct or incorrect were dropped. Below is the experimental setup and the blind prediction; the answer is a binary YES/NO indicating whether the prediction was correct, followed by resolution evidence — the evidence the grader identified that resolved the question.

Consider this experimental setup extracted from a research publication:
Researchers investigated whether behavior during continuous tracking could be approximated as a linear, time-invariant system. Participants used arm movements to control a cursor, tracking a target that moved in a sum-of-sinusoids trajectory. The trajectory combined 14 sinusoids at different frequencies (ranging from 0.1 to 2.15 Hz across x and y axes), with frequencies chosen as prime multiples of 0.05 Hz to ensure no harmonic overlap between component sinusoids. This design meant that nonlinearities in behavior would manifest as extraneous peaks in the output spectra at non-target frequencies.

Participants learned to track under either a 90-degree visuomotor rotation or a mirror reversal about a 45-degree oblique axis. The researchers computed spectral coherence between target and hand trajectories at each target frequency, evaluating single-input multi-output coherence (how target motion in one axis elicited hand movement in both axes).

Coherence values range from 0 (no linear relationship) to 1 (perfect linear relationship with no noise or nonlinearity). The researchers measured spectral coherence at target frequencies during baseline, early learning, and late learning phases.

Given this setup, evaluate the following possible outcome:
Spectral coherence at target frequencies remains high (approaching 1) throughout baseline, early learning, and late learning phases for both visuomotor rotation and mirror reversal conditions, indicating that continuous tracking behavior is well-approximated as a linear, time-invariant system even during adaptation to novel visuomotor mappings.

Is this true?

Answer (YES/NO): NO